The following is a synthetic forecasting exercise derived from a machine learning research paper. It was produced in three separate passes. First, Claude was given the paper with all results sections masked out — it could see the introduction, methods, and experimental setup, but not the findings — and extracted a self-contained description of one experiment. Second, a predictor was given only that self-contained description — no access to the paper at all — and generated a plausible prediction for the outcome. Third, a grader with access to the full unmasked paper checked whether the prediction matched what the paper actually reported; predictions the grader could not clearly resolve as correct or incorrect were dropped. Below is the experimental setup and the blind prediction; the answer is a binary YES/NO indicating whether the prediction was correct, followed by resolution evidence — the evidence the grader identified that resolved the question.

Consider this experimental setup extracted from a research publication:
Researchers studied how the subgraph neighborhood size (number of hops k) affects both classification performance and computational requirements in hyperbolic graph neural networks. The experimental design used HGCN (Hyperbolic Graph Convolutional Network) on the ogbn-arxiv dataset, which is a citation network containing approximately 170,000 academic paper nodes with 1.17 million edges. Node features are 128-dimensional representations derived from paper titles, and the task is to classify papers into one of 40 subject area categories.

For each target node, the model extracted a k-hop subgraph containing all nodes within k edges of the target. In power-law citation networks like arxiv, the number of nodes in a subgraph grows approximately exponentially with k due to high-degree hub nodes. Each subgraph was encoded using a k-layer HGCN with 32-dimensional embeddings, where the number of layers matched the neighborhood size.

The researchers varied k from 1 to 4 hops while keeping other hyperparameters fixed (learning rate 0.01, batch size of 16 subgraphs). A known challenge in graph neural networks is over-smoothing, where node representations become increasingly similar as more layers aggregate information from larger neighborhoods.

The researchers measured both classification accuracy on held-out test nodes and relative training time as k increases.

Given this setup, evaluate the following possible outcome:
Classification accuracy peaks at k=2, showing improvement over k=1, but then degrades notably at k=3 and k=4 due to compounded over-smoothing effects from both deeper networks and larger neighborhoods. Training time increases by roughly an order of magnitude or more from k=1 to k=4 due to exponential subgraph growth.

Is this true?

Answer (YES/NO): NO